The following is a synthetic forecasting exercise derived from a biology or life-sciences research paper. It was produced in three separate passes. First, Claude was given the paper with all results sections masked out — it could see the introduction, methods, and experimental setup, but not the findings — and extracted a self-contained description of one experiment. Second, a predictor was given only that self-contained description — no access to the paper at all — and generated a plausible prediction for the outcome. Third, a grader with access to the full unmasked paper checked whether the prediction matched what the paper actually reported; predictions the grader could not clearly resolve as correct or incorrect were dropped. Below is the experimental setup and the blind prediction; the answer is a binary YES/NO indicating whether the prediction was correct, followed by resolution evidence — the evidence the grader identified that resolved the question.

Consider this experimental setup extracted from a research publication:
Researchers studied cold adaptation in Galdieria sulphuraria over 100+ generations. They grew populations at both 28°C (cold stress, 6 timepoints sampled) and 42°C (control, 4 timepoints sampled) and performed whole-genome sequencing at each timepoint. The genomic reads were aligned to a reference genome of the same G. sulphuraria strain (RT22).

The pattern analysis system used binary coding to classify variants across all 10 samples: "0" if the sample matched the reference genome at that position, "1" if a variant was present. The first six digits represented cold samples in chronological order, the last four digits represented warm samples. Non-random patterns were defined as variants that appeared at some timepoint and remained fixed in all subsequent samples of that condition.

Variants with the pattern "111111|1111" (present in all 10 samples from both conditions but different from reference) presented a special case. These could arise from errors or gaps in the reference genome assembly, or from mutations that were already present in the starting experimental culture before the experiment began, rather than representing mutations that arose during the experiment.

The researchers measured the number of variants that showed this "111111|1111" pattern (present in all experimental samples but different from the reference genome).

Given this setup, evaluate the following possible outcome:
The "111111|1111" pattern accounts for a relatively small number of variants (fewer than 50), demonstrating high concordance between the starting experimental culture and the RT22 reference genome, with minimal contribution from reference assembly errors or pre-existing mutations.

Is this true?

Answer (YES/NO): NO